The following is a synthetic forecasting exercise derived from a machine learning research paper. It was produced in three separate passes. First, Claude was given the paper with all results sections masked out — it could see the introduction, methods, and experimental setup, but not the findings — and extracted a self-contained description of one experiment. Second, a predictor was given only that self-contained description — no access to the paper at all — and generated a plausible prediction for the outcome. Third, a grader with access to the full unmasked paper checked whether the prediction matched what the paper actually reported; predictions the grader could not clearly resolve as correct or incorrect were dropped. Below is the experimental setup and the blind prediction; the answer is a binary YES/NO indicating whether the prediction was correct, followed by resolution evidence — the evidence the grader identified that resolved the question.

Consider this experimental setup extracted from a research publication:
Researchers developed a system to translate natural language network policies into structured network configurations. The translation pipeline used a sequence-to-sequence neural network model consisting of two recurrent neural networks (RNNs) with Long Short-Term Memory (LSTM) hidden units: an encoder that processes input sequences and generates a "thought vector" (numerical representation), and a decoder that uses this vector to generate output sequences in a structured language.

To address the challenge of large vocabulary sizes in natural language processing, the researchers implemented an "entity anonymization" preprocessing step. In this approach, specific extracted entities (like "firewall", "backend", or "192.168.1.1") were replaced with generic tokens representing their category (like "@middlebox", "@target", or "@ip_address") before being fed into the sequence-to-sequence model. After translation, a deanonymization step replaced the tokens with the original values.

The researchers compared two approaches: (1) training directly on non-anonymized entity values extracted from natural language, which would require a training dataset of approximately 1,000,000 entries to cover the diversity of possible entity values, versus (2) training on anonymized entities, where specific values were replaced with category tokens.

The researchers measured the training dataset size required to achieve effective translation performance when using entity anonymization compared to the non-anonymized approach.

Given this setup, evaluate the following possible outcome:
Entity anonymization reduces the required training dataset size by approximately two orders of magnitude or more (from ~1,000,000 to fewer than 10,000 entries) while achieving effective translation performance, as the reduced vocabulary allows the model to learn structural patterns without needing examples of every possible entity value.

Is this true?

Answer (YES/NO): YES